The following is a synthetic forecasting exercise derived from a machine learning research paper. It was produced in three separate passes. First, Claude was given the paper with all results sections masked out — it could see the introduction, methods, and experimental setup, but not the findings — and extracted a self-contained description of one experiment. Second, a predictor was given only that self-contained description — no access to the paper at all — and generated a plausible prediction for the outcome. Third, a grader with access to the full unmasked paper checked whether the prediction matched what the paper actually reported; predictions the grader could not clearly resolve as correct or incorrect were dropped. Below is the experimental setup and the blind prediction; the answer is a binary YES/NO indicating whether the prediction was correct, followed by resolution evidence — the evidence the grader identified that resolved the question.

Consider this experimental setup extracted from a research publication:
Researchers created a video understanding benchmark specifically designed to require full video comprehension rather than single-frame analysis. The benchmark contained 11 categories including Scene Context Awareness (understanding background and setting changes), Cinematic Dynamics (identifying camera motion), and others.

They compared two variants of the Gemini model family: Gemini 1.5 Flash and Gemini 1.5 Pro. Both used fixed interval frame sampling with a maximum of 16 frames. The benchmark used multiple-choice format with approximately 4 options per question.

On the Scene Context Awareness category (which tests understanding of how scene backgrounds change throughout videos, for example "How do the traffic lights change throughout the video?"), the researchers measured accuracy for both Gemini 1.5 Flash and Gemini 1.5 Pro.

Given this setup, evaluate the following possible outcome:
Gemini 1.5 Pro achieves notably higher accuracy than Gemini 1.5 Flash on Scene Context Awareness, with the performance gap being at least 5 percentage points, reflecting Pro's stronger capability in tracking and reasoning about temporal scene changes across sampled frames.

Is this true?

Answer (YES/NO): NO